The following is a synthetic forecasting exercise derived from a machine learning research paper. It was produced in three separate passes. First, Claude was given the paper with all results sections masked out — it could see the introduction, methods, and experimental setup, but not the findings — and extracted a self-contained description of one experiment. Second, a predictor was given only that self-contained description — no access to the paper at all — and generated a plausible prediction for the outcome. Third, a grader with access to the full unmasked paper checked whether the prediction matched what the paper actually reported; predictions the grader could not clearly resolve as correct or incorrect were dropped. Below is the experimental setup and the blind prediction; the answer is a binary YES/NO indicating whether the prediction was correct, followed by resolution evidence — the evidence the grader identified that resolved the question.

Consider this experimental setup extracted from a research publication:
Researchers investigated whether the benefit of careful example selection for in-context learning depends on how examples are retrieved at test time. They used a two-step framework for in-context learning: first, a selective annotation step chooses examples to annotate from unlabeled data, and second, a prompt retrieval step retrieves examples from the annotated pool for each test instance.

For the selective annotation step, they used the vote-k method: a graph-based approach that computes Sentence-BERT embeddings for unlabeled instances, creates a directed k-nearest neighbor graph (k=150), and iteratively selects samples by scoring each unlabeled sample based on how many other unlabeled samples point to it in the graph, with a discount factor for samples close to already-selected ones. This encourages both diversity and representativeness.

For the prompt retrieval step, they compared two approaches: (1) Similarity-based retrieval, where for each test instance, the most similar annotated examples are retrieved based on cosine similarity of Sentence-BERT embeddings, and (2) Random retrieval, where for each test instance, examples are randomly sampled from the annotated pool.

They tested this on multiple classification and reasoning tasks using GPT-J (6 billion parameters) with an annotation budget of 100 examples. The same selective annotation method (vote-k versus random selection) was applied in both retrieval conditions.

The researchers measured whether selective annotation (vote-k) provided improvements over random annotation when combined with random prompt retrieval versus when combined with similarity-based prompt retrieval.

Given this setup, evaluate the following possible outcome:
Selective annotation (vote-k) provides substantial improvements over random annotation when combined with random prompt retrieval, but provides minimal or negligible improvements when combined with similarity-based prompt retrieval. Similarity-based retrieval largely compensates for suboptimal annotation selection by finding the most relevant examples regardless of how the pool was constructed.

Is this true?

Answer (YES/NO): NO